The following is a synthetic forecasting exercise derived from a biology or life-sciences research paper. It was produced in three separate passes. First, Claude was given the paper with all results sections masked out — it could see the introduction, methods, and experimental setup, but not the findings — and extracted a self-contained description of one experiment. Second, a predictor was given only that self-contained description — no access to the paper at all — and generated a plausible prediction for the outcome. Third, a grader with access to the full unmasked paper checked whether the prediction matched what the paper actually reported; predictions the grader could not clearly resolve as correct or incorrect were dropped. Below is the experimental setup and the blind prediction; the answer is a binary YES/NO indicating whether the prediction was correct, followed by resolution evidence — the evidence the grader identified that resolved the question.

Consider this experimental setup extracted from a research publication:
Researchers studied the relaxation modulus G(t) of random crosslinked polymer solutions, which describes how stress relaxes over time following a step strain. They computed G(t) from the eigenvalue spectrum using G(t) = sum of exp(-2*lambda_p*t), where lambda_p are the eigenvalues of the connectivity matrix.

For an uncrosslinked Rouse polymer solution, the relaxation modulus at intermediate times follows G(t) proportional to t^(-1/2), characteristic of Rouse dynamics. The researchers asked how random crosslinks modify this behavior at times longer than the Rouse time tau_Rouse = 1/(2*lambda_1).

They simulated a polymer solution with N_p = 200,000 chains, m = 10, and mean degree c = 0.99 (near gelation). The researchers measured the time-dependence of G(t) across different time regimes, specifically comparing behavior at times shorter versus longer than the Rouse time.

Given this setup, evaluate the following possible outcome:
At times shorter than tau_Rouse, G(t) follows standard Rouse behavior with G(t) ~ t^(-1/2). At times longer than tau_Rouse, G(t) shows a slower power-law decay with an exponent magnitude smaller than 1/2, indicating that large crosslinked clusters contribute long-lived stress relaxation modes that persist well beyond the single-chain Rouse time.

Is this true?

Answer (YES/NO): NO